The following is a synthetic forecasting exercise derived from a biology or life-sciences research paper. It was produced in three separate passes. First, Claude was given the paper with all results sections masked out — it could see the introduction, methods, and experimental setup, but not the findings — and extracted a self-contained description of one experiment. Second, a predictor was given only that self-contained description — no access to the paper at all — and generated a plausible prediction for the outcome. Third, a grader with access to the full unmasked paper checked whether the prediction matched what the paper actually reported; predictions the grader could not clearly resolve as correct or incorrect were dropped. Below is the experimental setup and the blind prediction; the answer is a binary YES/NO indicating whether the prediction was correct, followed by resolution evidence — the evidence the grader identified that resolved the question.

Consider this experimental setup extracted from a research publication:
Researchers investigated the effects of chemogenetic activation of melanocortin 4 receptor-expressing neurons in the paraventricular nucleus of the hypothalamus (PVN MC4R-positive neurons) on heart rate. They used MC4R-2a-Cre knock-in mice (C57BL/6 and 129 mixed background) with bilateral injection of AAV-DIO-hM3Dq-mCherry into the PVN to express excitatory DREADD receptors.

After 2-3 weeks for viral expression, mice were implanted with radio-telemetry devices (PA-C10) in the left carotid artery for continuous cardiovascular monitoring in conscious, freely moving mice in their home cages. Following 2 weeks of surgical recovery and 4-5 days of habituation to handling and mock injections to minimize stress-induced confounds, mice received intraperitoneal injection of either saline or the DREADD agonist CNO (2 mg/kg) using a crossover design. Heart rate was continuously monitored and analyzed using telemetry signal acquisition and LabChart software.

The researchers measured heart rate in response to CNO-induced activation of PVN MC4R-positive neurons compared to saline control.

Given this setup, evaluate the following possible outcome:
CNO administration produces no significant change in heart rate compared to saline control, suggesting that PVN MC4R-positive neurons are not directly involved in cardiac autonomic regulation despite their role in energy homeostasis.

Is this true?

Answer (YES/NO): NO